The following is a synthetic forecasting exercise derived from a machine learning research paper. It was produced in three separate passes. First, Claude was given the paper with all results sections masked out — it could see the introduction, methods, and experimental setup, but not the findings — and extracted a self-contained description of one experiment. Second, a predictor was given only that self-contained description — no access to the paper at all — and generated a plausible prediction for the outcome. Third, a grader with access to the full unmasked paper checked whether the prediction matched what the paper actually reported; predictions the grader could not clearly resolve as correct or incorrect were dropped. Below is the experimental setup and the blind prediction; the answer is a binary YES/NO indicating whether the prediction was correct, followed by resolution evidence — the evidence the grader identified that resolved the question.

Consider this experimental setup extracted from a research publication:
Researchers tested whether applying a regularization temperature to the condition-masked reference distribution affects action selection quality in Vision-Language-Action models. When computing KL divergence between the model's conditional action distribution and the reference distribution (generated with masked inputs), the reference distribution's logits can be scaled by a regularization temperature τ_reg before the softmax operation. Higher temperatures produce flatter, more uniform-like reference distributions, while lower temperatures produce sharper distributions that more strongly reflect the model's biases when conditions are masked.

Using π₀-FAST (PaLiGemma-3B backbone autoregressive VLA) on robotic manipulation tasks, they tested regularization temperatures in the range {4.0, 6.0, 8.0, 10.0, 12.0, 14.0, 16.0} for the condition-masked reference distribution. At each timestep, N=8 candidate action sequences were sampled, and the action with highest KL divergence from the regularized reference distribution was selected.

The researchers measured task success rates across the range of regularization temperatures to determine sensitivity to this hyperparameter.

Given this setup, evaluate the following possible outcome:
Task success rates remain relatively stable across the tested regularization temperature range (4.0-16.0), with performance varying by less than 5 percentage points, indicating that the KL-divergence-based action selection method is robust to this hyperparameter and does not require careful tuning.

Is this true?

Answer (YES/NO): NO